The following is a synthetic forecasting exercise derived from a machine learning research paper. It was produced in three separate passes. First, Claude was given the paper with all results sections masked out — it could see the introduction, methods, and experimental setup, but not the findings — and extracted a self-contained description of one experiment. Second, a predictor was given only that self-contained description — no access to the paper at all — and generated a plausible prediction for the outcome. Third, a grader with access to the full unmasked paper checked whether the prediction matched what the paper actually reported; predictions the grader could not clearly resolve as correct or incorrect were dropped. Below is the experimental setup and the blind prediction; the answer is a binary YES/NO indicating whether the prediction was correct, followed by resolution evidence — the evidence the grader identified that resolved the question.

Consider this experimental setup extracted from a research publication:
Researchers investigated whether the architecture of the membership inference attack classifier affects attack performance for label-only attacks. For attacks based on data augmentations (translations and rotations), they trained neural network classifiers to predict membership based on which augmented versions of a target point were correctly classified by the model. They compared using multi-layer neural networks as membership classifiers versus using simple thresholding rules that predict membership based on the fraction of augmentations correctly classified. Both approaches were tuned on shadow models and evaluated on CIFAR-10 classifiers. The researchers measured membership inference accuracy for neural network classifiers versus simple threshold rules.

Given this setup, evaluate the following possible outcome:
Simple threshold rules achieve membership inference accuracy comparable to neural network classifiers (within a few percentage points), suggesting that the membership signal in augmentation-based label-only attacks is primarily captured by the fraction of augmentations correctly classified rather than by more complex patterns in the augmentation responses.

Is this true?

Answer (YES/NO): YES